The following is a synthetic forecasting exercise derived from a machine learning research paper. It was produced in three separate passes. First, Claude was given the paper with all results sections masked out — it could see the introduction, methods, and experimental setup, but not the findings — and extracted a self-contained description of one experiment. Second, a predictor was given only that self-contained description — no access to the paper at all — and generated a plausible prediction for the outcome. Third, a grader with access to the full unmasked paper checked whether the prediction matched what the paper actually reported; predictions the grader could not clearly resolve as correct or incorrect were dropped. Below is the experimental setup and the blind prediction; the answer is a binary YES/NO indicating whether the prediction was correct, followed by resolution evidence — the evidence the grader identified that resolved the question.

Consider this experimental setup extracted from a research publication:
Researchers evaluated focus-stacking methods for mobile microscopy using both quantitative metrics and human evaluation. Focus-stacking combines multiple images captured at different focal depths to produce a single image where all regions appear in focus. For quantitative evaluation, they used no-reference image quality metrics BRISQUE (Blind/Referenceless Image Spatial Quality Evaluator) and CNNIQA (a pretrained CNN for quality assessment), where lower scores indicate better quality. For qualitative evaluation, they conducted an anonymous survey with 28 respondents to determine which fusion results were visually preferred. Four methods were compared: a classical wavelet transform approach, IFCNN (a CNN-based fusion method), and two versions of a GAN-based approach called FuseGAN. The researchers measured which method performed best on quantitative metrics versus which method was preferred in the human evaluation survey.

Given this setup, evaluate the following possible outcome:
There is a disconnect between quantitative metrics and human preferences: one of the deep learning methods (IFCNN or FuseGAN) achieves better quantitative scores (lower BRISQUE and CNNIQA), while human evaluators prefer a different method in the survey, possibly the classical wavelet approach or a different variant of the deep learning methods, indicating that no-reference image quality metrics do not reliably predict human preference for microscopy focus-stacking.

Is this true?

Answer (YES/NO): NO